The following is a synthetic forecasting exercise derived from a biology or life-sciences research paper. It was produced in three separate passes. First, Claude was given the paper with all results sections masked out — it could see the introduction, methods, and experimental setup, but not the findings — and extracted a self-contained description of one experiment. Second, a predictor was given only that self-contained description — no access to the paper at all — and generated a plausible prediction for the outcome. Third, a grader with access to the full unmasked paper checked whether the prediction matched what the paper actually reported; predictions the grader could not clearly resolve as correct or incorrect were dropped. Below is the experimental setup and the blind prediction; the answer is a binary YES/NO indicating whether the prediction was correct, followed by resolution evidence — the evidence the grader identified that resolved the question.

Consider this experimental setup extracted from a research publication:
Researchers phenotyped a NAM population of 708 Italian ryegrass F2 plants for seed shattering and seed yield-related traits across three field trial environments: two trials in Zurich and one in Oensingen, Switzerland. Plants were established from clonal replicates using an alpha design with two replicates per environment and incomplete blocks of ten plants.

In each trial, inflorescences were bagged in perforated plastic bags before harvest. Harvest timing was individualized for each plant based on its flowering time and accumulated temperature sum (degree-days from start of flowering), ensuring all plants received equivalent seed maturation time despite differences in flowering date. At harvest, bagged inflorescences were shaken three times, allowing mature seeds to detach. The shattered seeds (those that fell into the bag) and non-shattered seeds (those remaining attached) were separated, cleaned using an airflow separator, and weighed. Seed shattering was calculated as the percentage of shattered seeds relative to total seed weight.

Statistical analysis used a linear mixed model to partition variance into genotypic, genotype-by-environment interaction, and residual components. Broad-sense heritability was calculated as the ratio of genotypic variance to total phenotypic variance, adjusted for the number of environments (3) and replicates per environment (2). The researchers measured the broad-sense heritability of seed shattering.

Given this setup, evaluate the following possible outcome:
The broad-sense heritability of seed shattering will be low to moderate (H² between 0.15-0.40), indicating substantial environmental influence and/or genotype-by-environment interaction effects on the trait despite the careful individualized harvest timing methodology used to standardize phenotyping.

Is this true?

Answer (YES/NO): NO